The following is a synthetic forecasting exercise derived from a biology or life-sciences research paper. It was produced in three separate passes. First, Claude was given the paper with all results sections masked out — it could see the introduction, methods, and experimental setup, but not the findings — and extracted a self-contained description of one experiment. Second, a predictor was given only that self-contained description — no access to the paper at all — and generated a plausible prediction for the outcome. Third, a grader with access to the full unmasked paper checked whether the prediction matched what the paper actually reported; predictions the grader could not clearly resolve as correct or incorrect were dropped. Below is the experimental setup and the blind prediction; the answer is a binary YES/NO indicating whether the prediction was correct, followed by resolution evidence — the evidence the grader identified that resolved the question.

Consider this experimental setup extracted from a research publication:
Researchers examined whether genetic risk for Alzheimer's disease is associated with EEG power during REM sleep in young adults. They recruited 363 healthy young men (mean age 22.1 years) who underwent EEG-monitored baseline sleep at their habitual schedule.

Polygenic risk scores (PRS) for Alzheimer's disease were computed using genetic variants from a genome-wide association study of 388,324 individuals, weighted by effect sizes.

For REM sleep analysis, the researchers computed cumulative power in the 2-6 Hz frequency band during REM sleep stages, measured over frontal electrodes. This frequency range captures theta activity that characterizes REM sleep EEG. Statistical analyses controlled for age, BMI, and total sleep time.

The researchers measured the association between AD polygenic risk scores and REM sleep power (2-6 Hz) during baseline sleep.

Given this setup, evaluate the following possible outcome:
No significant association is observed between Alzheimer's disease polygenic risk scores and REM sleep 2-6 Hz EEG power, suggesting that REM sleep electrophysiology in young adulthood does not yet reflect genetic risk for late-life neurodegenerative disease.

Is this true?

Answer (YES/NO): NO